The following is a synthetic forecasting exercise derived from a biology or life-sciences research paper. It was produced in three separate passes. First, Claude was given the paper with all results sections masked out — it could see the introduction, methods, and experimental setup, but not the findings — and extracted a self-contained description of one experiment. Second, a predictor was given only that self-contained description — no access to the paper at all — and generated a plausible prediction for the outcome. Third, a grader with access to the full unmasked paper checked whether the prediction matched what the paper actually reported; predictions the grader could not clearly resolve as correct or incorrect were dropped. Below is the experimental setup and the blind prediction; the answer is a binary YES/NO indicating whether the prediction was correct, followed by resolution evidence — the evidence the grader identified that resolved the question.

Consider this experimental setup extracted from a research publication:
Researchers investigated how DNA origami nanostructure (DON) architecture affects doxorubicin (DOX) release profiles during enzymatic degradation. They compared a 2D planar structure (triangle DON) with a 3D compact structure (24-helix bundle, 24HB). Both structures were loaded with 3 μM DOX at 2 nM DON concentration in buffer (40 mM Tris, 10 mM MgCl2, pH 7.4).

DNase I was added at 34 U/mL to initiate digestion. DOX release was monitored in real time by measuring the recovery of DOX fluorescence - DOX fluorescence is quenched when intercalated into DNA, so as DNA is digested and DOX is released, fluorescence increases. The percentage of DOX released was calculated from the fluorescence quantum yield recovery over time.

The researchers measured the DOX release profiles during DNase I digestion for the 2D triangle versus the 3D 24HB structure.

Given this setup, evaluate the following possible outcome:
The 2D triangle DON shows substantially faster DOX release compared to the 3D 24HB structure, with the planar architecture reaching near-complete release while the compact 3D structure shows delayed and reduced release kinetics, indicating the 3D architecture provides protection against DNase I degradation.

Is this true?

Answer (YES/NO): YES